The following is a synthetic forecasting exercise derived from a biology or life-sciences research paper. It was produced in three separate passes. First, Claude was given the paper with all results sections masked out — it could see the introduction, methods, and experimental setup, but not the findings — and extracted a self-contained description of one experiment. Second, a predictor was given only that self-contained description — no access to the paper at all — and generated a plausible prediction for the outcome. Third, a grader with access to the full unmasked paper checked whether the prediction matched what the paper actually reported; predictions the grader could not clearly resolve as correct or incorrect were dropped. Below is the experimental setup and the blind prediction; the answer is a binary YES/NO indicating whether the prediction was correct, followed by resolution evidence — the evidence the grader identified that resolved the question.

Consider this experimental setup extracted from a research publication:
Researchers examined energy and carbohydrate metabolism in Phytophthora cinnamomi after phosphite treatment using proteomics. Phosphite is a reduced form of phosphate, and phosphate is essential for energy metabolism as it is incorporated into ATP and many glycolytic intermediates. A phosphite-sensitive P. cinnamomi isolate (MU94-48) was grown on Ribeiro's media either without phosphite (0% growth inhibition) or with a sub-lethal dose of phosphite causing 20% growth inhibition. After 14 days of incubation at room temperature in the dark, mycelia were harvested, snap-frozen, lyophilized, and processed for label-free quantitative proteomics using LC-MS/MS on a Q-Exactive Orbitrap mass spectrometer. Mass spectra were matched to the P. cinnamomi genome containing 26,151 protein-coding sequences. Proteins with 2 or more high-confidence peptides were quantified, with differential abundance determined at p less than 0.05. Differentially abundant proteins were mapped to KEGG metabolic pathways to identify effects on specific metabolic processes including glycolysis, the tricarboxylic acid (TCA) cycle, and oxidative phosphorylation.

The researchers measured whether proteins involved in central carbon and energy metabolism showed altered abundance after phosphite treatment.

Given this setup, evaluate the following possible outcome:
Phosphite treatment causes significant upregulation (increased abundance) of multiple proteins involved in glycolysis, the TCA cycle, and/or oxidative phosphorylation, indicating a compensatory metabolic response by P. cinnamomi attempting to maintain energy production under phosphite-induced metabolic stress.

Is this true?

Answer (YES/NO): NO